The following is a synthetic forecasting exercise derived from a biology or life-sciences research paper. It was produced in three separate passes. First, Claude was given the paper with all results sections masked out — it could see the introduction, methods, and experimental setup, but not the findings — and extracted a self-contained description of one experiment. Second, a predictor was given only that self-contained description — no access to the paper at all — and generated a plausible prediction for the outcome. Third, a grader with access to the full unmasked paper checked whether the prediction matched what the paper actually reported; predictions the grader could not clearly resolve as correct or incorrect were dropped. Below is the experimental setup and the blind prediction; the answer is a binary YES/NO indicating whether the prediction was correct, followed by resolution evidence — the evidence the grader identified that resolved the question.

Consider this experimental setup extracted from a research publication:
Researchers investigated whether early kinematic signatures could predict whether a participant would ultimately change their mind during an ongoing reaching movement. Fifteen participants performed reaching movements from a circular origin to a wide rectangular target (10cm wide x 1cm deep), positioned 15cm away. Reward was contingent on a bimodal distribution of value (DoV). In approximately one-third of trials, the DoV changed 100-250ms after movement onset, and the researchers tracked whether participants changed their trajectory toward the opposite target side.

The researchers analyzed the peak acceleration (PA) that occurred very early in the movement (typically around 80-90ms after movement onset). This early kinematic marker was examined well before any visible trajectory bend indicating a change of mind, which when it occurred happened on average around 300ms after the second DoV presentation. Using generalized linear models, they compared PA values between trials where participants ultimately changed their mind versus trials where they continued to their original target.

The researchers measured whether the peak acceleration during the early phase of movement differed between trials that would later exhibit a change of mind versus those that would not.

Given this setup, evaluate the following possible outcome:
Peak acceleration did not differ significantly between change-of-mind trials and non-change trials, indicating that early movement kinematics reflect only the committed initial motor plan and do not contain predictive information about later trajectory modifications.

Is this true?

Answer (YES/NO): NO